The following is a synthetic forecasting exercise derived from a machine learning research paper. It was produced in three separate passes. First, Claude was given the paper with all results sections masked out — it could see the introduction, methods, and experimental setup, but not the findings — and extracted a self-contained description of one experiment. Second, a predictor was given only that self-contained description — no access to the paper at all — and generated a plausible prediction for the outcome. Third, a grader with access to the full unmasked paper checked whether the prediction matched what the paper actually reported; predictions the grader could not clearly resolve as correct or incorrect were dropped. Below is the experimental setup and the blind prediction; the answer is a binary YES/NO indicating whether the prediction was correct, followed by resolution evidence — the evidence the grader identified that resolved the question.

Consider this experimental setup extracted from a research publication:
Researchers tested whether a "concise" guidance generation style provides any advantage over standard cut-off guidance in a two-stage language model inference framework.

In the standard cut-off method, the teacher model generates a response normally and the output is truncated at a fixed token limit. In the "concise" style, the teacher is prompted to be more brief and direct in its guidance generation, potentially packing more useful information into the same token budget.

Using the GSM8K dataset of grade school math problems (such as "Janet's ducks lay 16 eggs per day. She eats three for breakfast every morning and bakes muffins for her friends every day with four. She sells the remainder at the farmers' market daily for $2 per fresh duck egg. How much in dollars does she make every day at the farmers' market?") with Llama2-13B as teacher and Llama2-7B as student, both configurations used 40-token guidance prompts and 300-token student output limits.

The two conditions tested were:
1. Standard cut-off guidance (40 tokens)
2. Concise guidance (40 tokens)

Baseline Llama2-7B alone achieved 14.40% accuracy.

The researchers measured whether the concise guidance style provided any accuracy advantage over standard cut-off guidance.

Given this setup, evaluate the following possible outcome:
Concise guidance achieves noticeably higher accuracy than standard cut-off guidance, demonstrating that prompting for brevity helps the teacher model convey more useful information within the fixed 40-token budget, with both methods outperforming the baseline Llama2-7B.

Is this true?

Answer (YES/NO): NO